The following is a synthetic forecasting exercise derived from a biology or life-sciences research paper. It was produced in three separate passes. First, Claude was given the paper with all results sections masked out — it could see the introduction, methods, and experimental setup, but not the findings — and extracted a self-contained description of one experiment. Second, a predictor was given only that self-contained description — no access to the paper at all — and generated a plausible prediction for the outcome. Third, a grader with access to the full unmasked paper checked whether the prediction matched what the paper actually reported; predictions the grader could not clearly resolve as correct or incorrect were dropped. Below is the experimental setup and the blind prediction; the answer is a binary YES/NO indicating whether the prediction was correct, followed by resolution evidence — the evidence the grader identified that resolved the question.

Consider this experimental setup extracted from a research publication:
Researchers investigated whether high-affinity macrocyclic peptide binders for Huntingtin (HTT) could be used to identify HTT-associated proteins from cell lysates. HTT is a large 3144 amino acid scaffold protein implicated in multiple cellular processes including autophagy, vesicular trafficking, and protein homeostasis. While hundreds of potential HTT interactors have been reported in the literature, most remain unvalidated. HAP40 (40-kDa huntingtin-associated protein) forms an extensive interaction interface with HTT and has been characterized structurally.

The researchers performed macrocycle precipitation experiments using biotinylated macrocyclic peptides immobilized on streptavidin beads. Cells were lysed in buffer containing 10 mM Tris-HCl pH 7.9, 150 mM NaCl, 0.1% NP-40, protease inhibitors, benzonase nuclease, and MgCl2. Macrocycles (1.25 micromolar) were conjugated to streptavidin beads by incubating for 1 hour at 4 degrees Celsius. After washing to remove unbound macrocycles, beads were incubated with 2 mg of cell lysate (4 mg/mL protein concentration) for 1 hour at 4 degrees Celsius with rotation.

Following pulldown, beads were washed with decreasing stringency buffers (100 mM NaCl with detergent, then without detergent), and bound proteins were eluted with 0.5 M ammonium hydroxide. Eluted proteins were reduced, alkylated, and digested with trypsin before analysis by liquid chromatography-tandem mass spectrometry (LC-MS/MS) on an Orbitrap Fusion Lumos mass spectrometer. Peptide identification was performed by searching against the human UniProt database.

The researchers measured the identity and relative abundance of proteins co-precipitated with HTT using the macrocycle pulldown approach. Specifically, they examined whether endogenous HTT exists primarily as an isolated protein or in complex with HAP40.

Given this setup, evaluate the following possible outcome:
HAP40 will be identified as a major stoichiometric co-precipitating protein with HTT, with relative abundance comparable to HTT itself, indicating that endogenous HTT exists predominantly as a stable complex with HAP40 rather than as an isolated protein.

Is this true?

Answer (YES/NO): YES